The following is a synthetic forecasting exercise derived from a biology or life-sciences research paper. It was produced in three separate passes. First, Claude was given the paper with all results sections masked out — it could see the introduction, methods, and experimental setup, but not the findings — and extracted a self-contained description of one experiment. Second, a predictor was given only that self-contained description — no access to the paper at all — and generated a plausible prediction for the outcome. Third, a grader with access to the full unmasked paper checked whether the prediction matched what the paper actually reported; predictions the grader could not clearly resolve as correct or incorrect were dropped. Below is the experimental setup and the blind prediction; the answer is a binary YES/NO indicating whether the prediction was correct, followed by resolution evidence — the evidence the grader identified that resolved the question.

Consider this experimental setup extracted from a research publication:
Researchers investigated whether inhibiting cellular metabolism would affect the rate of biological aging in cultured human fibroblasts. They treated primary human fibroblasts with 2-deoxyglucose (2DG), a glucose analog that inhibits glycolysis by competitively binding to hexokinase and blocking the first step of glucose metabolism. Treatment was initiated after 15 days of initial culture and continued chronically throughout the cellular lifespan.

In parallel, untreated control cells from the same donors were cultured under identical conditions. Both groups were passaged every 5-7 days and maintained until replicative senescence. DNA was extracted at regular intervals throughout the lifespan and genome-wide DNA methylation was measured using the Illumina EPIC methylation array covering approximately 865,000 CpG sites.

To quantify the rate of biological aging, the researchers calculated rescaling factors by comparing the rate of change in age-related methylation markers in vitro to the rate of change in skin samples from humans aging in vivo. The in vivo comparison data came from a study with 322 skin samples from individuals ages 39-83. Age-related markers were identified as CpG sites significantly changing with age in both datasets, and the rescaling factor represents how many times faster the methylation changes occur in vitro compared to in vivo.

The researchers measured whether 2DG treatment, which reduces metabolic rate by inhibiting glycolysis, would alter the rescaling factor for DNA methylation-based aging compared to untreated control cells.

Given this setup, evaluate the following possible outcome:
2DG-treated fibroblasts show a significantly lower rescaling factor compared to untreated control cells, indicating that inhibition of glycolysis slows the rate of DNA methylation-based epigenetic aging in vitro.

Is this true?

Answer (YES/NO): YES